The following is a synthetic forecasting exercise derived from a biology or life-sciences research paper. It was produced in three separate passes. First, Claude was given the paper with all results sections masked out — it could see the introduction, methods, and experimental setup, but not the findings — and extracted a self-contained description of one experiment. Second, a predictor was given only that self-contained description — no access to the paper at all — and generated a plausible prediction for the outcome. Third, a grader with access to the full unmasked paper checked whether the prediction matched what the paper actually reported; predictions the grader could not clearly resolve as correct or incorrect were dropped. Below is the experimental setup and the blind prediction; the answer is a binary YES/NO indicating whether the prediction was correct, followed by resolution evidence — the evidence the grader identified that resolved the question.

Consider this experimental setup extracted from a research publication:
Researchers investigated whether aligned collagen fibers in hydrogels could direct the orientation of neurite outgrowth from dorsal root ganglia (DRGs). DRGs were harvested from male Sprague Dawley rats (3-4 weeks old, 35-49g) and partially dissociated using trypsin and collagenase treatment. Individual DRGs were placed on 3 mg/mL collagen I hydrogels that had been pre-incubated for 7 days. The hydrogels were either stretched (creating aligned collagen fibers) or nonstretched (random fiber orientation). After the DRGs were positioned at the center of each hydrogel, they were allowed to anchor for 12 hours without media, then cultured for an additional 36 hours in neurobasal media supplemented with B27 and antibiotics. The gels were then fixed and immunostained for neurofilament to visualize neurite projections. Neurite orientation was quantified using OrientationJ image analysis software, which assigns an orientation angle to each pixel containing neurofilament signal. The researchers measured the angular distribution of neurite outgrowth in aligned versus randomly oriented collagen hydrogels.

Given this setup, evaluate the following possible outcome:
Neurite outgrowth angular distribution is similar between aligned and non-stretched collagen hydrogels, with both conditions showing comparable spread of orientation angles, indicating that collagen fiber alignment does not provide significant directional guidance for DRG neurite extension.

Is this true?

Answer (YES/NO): NO